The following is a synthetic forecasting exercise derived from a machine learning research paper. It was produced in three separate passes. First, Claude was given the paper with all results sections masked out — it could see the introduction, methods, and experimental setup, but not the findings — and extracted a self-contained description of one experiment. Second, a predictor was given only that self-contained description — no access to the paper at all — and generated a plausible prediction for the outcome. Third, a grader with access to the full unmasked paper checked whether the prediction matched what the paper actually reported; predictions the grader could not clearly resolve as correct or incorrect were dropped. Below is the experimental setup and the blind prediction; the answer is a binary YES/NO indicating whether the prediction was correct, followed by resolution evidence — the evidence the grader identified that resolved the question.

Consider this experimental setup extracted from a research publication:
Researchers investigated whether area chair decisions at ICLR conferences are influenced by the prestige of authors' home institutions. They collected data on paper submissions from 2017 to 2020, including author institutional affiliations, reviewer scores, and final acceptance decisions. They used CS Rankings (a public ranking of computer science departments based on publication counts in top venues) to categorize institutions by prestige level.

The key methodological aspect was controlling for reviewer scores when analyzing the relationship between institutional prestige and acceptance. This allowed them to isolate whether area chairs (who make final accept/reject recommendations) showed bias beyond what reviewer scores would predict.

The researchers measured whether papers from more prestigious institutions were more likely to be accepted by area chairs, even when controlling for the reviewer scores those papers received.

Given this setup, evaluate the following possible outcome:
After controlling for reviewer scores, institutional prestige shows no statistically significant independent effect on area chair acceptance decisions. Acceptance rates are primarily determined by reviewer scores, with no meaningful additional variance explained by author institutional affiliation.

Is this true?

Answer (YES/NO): NO